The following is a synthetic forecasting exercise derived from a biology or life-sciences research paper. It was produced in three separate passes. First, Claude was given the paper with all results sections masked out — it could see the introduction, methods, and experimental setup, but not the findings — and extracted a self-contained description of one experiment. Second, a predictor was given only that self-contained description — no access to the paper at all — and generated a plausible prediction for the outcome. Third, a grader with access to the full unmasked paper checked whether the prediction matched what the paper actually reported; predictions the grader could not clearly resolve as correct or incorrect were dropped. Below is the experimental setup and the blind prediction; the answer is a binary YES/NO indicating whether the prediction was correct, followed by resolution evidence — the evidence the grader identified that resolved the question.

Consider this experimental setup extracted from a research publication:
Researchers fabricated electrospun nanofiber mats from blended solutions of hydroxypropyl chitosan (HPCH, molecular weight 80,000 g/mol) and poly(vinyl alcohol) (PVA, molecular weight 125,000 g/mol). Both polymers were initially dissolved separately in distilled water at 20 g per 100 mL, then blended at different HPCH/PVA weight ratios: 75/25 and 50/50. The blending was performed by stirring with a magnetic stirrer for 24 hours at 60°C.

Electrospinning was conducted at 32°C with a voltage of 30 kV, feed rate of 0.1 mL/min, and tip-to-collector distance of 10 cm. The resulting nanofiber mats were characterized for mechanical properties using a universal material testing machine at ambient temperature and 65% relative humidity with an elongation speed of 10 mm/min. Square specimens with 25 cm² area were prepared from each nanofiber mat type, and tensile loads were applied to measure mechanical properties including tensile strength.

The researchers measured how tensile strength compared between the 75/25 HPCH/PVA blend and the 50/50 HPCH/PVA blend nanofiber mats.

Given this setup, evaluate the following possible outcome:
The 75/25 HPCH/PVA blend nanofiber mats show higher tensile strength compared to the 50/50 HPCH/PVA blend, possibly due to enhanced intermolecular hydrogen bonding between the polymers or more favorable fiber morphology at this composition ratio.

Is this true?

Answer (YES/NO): NO